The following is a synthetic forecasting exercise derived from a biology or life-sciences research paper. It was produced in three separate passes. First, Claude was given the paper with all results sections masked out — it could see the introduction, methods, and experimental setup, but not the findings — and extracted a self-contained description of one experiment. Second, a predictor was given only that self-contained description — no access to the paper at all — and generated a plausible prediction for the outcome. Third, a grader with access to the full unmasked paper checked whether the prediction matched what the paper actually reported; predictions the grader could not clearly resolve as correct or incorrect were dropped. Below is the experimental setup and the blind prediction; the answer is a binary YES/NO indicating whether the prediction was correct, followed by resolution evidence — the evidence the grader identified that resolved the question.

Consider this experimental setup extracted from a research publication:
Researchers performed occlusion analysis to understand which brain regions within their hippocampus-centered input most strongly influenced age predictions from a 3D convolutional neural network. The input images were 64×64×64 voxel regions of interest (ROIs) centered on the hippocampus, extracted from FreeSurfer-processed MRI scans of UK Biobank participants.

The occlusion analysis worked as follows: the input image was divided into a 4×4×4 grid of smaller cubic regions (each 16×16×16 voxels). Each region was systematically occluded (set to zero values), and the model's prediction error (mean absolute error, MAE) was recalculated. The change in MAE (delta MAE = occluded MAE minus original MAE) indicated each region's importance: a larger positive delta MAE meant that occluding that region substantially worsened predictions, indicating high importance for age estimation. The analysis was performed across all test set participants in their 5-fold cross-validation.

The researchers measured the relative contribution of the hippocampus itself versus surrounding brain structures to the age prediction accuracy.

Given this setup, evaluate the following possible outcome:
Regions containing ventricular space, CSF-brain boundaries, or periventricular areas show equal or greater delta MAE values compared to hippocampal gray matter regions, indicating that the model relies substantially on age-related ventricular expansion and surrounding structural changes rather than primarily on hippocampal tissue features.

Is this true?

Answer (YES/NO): NO